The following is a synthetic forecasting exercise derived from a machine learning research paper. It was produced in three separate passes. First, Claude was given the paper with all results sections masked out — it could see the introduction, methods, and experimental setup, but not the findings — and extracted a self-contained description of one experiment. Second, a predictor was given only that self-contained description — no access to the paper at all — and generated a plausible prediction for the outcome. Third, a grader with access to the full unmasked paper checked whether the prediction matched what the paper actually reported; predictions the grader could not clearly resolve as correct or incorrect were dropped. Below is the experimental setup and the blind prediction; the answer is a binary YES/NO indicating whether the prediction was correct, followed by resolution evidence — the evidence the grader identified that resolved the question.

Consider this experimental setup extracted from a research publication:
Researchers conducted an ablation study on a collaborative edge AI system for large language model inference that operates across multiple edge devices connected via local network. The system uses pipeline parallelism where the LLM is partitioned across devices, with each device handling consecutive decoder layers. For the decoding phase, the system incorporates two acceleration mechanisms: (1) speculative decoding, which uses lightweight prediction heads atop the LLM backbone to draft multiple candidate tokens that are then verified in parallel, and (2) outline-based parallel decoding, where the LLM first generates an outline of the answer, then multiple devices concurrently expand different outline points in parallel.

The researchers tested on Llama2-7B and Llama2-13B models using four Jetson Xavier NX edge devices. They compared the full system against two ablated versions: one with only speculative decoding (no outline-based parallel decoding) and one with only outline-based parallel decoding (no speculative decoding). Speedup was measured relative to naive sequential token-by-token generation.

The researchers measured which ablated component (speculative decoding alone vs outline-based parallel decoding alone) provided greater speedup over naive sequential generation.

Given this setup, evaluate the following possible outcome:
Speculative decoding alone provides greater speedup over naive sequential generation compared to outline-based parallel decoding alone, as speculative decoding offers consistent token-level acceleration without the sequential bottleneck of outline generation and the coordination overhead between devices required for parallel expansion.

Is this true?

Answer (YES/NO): NO